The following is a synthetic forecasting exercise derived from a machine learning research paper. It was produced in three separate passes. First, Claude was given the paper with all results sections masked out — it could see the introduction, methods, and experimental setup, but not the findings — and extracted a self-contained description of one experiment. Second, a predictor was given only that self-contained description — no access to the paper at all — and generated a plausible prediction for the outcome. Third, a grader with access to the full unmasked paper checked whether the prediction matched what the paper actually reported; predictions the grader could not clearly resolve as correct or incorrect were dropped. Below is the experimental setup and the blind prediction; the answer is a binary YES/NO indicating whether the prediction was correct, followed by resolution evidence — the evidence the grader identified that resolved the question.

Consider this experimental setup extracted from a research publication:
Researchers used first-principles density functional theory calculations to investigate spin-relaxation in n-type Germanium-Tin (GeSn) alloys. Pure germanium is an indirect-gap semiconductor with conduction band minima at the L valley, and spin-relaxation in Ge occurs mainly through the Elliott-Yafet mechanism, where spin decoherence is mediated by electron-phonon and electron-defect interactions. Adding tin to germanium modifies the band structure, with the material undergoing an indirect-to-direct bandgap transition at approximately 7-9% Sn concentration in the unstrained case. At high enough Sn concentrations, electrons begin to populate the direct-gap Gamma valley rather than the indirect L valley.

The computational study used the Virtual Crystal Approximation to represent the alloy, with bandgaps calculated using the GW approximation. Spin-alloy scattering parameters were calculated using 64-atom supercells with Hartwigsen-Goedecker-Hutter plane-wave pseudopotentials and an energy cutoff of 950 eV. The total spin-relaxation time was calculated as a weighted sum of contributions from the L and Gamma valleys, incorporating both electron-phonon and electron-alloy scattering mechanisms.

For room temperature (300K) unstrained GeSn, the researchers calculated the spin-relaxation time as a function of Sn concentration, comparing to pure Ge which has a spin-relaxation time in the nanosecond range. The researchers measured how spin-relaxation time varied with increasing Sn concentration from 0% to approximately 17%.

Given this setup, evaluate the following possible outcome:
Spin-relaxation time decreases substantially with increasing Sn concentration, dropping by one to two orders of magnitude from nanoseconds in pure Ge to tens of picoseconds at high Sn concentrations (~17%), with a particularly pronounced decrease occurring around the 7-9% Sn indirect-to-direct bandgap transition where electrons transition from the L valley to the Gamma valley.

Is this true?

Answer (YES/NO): NO